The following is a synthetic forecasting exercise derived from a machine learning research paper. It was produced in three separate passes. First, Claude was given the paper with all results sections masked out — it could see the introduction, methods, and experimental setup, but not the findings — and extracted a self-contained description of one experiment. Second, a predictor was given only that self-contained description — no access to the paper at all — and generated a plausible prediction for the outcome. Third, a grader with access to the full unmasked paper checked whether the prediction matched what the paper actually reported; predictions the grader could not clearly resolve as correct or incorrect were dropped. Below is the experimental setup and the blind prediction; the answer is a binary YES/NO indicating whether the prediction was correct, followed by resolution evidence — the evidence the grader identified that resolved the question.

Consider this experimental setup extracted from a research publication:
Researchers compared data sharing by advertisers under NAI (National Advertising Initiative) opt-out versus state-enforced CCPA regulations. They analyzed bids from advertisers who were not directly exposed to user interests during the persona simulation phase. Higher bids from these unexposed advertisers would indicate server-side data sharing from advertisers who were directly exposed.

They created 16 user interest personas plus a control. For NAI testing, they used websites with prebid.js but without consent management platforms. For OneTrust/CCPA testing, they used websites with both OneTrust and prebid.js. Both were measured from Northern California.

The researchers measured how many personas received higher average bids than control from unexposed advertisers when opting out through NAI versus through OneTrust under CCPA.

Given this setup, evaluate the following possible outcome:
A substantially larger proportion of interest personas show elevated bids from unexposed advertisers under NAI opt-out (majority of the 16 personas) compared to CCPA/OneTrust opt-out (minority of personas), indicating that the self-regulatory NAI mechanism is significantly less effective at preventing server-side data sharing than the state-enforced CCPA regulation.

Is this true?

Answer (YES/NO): NO